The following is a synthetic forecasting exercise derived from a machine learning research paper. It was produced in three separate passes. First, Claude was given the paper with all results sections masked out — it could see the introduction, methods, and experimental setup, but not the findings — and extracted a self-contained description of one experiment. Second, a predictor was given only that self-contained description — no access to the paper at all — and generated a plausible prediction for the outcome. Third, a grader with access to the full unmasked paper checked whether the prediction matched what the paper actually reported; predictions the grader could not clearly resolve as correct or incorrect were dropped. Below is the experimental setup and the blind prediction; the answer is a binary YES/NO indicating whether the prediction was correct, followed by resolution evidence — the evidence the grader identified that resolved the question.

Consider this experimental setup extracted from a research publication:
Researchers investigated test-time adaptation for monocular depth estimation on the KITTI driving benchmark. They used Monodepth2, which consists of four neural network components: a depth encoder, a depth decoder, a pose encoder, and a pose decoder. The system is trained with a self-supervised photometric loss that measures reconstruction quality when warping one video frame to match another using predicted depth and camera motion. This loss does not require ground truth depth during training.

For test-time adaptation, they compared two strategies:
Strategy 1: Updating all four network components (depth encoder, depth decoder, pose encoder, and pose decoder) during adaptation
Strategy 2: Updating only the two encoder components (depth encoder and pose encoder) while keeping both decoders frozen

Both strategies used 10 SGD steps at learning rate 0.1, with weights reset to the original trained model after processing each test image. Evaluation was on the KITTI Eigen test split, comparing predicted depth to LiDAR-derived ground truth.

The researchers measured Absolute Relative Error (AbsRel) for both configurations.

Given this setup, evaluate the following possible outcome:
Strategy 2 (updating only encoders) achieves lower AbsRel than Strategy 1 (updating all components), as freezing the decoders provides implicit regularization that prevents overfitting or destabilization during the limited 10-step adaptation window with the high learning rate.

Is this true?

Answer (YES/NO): YES